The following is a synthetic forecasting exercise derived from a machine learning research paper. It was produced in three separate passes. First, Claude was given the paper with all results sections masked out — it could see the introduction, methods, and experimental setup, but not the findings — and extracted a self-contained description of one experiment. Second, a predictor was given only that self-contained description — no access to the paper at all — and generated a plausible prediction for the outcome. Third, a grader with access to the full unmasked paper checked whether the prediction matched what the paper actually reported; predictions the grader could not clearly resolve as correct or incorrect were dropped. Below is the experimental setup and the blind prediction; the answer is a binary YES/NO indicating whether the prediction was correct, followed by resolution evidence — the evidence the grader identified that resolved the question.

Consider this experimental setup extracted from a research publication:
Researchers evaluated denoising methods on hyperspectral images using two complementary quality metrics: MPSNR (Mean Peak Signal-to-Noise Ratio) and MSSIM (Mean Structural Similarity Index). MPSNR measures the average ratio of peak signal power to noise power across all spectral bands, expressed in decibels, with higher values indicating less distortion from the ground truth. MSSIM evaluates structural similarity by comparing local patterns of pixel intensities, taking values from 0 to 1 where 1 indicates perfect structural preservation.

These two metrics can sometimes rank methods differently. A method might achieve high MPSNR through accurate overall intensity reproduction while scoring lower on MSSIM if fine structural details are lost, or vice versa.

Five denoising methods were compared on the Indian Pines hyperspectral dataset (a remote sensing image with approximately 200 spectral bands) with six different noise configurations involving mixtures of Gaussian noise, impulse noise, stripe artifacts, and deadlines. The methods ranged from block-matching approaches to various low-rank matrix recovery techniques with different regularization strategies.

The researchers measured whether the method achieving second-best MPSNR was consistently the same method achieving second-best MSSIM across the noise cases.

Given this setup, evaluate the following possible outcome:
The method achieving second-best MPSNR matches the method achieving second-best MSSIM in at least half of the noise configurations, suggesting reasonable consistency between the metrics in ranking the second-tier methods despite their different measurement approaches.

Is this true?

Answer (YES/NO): NO